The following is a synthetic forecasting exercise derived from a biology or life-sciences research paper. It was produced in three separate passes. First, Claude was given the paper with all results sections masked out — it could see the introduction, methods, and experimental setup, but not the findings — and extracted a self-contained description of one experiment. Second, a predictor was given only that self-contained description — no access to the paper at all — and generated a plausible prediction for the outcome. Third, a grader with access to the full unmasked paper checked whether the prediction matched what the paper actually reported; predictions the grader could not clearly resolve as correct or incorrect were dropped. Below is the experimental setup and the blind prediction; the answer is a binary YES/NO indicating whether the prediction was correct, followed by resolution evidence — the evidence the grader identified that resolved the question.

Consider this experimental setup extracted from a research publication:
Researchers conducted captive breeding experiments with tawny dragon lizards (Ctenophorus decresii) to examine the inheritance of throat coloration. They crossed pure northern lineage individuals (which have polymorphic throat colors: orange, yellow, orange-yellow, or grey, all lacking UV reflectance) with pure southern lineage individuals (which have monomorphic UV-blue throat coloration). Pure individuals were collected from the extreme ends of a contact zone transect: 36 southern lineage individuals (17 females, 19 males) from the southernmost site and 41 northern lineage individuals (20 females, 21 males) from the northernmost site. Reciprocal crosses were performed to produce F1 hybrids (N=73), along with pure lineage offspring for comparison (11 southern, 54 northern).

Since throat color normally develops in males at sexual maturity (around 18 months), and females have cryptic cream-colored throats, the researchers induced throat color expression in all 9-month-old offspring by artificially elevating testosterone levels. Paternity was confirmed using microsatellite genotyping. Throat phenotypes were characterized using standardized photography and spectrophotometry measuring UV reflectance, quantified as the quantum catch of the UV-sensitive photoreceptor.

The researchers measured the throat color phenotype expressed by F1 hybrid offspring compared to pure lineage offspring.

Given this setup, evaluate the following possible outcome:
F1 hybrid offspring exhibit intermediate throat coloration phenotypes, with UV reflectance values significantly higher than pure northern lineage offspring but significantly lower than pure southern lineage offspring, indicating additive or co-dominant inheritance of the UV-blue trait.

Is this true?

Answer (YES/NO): NO